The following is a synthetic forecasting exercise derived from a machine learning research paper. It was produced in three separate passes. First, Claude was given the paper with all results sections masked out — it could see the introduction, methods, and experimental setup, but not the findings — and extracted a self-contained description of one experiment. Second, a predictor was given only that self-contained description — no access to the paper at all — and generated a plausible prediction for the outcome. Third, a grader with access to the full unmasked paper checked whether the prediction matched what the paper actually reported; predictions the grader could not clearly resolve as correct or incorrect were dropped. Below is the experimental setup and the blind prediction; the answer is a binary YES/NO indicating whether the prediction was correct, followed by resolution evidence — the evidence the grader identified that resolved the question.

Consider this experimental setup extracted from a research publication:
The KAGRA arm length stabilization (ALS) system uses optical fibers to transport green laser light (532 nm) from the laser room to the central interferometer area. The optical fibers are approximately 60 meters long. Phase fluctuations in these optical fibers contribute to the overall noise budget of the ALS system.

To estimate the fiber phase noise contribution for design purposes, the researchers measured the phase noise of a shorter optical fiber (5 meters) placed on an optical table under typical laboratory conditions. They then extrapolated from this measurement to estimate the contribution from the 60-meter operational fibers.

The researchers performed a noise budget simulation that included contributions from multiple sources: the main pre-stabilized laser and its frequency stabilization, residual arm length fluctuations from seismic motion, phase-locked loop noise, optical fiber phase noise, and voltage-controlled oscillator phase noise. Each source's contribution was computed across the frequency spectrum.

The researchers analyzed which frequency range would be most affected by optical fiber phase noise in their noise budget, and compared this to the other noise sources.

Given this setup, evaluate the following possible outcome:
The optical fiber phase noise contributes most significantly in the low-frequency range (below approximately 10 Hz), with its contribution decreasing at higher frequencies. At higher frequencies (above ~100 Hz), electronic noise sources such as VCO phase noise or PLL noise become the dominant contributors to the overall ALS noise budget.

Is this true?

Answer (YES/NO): NO